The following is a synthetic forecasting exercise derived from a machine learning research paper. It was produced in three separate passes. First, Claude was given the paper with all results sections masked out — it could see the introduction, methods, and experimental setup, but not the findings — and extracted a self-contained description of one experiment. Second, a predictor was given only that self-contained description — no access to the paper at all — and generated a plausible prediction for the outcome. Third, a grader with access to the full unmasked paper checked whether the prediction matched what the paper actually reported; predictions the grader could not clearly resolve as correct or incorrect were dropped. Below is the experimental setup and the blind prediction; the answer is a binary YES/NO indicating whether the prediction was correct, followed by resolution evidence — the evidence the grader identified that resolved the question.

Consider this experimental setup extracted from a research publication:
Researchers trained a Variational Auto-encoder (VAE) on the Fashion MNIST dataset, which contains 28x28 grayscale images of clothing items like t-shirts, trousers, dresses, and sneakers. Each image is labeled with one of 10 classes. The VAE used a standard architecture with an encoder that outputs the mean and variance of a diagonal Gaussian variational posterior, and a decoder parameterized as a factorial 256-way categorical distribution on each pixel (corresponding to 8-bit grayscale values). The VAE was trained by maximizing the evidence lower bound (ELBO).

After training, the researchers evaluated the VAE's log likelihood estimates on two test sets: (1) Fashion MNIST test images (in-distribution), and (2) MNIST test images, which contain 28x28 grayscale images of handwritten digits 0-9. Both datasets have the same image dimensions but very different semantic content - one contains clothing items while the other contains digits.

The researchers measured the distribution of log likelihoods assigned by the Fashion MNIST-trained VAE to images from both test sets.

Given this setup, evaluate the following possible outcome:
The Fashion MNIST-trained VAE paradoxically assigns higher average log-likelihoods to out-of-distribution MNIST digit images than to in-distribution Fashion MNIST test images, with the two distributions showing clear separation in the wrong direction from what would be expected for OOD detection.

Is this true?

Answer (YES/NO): YES